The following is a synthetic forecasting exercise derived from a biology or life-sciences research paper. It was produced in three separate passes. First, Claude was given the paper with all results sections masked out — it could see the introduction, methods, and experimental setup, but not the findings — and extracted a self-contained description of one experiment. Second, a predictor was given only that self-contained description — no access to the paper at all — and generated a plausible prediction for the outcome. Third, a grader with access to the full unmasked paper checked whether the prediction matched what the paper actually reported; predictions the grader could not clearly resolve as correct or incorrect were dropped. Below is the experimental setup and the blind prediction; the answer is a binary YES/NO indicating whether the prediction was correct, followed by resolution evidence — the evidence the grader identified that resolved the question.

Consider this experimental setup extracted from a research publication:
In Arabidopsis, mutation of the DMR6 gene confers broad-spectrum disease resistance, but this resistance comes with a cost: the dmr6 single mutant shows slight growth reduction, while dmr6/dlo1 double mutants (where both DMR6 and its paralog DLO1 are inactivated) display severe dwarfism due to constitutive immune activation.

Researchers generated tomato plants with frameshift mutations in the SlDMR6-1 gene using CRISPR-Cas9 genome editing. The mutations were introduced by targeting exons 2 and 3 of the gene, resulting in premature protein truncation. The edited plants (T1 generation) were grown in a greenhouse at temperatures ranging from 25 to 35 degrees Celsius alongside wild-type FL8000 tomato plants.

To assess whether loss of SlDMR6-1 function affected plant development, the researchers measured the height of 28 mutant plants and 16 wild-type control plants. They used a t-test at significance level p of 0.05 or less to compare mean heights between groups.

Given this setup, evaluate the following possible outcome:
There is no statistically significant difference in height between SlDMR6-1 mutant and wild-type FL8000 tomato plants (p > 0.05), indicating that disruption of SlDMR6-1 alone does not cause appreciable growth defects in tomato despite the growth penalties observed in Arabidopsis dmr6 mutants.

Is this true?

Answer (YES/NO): YES